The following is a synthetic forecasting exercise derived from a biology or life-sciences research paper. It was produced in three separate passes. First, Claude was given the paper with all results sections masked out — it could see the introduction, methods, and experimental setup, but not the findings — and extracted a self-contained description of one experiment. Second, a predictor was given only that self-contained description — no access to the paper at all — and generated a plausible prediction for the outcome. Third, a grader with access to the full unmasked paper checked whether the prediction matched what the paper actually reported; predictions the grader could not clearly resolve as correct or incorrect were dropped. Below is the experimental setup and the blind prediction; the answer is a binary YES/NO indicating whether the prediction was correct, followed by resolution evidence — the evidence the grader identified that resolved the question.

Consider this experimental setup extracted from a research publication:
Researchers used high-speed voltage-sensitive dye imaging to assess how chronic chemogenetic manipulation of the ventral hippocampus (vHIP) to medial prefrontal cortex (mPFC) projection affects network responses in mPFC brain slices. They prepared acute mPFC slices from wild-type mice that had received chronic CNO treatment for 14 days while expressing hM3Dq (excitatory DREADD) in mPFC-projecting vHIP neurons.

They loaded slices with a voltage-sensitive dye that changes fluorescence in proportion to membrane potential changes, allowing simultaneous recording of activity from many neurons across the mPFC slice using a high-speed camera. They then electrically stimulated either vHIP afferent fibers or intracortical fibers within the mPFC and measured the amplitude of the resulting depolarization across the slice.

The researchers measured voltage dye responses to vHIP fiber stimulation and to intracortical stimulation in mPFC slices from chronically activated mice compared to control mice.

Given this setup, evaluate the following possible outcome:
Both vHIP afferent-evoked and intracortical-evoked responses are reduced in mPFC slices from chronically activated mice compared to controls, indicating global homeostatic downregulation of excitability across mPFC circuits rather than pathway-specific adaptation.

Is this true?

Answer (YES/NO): NO